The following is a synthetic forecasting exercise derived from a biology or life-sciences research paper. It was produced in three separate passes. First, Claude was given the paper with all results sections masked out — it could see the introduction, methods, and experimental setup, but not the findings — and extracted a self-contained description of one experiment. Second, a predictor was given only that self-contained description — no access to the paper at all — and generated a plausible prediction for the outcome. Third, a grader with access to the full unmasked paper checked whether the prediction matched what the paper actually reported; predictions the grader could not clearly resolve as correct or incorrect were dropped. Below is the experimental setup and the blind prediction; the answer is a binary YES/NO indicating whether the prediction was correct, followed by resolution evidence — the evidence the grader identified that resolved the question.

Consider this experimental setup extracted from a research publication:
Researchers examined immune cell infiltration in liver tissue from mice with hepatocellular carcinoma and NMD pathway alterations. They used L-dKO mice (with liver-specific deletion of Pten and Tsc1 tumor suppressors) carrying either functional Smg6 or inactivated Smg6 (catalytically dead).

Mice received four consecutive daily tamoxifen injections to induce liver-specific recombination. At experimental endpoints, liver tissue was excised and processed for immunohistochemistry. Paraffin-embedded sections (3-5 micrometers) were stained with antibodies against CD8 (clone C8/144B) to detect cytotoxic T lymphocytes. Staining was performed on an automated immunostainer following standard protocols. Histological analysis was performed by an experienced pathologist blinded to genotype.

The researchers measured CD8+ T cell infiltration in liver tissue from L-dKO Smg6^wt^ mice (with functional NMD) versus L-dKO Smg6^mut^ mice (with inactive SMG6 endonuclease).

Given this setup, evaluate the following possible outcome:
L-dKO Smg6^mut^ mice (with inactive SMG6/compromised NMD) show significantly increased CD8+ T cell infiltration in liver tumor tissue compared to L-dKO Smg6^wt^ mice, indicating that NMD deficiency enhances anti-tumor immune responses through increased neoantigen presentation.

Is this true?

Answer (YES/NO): NO